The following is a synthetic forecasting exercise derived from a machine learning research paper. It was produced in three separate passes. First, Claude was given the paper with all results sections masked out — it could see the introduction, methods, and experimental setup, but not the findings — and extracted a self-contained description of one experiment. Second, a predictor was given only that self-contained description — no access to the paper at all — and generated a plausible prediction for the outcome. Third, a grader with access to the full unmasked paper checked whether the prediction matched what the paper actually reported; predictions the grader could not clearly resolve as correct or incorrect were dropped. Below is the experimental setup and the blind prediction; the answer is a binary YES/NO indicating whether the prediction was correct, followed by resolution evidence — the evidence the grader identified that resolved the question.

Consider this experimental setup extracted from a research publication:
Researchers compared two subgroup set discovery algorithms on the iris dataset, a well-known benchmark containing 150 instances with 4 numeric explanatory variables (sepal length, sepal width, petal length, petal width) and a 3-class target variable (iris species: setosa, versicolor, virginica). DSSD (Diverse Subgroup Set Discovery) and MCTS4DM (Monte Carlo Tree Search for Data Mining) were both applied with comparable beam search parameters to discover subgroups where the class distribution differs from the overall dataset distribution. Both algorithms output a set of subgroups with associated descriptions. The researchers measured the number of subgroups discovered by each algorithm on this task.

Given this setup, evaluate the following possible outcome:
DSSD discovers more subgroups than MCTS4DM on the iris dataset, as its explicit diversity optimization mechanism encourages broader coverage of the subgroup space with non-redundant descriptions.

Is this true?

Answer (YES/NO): NO